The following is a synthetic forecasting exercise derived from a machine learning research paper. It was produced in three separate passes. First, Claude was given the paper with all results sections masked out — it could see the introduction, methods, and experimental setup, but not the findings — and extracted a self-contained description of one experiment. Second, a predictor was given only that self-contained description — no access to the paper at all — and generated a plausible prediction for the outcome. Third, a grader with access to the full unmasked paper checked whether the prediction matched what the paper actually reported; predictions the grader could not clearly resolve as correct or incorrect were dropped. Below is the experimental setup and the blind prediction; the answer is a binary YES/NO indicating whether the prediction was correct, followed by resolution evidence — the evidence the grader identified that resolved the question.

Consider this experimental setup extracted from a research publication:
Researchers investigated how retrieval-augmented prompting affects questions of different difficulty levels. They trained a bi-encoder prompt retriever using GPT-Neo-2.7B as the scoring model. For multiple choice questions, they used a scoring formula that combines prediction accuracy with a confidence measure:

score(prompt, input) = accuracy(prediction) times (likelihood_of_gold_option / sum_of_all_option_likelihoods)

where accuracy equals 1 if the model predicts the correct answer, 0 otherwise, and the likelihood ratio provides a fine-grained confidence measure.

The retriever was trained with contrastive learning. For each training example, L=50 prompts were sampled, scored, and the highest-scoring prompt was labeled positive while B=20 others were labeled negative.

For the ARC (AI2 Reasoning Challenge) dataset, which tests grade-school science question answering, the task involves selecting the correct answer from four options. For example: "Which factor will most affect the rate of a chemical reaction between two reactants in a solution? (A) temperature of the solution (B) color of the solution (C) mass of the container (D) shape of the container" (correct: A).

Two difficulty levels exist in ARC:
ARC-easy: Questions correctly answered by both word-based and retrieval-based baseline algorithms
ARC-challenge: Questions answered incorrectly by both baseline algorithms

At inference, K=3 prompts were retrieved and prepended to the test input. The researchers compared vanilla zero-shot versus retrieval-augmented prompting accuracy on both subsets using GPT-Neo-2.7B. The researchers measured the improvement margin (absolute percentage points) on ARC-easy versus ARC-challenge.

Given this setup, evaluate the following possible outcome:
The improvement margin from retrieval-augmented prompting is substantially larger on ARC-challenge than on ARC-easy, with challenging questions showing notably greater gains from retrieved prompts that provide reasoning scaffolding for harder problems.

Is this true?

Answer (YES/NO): NO